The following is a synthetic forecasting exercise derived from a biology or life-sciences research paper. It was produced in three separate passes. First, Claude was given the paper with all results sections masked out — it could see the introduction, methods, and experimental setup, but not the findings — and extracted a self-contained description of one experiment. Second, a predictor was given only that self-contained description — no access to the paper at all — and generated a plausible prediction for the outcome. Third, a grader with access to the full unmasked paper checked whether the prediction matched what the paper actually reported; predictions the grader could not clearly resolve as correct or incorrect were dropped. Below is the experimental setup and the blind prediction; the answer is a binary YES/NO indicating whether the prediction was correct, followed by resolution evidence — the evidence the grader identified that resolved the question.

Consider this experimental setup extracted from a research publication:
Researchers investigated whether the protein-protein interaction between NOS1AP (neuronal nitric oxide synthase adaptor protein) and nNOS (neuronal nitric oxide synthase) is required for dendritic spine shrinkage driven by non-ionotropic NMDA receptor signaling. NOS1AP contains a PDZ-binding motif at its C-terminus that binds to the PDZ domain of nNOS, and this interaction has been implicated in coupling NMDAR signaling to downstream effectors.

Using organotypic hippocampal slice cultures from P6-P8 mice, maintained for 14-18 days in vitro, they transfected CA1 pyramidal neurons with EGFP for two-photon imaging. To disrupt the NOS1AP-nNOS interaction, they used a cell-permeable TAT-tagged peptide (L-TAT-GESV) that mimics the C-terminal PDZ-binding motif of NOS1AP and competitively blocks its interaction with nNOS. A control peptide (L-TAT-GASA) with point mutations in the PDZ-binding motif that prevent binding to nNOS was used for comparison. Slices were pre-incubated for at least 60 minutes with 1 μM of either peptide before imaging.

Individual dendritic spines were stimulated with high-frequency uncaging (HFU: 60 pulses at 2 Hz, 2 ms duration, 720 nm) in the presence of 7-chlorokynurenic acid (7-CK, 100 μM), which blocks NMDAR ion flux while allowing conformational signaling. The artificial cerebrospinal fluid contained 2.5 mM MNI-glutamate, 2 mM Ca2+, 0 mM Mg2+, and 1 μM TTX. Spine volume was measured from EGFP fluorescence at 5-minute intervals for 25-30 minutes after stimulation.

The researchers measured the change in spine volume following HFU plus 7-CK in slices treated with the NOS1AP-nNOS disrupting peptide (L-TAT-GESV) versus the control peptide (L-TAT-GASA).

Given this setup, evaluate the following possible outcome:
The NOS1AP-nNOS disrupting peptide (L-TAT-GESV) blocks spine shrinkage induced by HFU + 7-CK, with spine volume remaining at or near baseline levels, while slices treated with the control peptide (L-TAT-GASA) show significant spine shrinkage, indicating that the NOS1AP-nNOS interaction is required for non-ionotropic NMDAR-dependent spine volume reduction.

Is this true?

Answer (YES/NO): YES